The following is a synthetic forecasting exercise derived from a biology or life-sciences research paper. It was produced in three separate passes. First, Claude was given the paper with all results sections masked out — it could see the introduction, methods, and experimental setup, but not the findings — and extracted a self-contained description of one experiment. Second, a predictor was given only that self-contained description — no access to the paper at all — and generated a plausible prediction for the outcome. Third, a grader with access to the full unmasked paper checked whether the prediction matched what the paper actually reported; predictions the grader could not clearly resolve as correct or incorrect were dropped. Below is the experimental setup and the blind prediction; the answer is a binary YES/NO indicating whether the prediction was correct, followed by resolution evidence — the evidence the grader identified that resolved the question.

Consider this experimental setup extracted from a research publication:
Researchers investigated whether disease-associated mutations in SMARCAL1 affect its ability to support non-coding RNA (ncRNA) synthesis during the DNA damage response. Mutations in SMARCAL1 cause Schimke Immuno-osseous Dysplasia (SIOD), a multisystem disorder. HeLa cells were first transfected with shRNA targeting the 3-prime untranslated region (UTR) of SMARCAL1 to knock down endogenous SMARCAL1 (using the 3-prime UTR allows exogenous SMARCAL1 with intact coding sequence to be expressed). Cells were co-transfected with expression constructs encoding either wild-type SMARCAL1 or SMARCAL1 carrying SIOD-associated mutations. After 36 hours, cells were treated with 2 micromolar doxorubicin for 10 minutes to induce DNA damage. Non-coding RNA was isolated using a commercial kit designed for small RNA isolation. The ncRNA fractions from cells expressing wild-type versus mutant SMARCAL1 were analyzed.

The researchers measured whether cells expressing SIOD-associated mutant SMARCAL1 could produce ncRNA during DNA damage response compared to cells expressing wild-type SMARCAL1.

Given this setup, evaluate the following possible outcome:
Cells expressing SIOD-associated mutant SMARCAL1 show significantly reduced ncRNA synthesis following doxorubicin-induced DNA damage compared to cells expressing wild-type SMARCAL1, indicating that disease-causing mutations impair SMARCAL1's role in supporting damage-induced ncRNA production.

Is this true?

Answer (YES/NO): YES